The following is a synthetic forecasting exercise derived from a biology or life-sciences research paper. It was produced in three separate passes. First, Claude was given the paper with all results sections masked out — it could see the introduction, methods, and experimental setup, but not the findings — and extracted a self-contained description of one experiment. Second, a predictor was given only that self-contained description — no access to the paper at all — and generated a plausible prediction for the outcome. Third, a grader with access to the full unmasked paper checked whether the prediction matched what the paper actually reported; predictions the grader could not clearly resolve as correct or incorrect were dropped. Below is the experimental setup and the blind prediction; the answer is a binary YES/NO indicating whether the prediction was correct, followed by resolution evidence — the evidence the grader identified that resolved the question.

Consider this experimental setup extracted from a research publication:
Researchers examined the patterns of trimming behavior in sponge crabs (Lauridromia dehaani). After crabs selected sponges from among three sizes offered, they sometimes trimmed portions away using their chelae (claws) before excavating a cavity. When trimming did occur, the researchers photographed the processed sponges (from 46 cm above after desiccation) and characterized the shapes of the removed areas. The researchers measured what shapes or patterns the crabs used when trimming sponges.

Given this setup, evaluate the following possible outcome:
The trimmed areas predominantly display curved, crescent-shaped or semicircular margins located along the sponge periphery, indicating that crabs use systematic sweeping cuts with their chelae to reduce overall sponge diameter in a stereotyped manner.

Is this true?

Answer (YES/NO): NO